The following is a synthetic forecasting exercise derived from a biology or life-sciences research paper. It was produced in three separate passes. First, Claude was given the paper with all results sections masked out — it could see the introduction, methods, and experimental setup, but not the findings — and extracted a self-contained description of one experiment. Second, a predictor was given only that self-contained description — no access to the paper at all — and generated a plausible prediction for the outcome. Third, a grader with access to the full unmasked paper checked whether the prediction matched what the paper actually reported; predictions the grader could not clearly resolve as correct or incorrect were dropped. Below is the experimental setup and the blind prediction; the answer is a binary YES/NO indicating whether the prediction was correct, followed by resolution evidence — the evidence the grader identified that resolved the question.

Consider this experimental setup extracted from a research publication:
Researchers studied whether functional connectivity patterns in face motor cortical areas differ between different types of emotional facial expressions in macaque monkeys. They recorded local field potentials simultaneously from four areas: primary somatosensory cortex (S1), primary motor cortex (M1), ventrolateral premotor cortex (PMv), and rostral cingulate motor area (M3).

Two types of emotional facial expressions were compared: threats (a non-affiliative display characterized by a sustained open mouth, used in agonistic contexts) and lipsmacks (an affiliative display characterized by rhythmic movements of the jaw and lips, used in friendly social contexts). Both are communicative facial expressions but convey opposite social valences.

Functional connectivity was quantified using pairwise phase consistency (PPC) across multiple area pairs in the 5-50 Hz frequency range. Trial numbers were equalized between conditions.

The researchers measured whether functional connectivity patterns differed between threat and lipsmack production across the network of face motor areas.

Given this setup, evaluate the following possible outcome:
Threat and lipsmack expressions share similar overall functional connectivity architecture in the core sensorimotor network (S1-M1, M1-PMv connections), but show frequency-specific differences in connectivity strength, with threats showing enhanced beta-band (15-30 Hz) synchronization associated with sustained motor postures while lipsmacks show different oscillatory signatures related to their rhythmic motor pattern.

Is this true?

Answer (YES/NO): NO